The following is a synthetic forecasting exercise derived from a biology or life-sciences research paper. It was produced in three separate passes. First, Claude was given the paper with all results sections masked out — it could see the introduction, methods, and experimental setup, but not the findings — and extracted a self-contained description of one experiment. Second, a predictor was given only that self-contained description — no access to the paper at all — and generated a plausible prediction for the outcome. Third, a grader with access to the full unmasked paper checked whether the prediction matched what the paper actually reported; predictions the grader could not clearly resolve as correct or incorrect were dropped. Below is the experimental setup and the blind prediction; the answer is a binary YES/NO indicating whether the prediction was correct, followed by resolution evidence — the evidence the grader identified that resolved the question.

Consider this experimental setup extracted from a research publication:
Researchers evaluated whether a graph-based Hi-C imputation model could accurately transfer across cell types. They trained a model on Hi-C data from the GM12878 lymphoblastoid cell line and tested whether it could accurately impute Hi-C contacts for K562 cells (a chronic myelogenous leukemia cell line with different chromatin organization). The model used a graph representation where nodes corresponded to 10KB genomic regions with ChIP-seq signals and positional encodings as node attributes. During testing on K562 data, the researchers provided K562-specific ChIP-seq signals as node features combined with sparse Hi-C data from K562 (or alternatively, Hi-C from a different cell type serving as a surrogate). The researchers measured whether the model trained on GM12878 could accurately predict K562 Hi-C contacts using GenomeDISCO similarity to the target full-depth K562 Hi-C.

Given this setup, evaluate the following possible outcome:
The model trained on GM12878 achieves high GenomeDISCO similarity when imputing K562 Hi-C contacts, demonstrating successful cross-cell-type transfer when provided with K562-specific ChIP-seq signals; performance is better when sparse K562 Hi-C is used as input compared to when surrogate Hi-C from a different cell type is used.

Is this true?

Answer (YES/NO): NO